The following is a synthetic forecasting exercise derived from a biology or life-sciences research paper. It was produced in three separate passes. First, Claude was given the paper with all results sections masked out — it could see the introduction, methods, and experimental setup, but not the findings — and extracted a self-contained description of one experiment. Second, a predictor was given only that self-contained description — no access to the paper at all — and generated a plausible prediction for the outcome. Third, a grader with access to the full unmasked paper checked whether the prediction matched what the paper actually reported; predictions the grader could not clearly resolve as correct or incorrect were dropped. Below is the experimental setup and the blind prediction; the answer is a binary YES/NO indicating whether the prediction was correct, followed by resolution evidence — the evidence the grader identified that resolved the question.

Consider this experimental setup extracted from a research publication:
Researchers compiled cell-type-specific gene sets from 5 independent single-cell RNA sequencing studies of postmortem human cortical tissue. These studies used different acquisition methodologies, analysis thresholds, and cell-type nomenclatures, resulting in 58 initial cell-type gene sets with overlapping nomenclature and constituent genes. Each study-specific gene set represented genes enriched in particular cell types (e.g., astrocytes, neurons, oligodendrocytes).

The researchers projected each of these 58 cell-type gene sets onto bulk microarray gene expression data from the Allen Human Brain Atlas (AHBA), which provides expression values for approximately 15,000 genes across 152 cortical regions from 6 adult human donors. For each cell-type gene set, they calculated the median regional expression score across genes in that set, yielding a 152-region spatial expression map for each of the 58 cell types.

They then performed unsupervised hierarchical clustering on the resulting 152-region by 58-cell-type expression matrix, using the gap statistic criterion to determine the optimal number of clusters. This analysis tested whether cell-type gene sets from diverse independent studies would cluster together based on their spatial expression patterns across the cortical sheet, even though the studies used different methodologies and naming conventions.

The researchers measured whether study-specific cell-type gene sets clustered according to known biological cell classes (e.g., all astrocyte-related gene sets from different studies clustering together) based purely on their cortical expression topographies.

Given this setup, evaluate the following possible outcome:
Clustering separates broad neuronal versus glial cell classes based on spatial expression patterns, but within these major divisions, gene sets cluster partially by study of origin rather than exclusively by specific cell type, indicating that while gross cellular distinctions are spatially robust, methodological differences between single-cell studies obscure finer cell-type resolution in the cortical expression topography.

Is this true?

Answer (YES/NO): NO